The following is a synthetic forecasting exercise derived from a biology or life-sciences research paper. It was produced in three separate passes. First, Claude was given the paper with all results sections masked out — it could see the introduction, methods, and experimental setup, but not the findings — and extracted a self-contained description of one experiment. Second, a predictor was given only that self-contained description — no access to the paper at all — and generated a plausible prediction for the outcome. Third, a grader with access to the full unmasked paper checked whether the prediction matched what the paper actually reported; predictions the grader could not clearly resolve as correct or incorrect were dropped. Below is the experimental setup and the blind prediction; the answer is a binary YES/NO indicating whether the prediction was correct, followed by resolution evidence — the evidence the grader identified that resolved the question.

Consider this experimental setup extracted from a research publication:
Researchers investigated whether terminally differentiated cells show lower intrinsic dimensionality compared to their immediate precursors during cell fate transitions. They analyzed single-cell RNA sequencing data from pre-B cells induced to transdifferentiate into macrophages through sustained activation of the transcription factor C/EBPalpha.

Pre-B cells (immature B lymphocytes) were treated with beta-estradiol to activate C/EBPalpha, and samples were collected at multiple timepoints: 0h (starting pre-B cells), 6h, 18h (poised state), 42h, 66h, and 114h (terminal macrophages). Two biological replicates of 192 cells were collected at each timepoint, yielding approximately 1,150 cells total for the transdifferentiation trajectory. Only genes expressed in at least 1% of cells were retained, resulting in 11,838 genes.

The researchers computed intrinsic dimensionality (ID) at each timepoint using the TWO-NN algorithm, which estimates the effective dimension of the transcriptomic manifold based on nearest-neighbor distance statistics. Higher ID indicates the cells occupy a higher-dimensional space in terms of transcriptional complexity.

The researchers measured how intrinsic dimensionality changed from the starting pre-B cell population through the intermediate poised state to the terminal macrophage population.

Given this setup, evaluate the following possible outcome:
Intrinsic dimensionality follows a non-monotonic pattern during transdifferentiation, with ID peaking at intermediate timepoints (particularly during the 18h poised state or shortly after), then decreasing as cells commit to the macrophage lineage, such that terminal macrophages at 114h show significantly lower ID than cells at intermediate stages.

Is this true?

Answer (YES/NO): NO